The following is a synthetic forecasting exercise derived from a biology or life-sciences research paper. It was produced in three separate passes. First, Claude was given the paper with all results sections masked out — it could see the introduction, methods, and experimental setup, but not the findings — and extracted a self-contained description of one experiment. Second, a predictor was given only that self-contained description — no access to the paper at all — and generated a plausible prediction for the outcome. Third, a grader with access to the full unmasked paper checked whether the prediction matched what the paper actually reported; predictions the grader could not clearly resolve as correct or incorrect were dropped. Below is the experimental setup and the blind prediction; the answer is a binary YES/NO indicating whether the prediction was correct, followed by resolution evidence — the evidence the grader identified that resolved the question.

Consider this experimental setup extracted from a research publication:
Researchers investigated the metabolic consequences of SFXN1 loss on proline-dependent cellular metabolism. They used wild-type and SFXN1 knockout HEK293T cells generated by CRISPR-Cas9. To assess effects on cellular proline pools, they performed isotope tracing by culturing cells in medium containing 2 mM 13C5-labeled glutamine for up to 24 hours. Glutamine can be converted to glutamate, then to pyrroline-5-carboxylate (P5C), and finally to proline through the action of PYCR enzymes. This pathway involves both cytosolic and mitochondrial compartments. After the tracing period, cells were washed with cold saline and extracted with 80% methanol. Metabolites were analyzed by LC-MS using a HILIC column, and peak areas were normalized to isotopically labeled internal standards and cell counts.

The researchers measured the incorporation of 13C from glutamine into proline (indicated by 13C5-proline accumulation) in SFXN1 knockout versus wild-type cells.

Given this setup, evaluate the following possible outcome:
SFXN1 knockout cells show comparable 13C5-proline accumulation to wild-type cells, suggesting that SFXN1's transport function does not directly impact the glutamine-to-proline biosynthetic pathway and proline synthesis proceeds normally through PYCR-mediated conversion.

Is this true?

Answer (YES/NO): NO